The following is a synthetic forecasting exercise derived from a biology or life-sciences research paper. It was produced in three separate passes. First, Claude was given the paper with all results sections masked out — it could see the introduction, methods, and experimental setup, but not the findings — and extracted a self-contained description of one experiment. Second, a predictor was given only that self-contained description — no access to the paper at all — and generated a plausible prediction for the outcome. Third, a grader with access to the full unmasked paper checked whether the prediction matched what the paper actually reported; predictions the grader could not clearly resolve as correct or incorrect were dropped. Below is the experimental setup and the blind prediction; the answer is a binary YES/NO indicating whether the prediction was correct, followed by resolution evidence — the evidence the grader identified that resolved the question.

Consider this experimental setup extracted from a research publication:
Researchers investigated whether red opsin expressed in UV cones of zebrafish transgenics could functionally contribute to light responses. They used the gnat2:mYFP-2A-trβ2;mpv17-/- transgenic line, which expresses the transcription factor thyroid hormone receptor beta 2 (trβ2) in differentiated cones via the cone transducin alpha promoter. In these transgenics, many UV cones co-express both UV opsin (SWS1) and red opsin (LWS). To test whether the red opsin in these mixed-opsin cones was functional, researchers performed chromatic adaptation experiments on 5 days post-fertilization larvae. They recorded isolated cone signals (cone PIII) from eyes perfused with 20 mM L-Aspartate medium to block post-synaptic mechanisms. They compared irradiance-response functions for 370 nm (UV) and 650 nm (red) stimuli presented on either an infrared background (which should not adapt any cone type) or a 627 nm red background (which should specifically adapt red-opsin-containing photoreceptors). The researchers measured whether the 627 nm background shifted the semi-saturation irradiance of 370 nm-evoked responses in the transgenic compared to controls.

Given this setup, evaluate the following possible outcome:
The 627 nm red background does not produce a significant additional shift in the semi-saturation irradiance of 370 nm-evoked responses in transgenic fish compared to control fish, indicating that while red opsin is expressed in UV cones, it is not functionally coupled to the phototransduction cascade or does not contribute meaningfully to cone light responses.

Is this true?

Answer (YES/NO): YES